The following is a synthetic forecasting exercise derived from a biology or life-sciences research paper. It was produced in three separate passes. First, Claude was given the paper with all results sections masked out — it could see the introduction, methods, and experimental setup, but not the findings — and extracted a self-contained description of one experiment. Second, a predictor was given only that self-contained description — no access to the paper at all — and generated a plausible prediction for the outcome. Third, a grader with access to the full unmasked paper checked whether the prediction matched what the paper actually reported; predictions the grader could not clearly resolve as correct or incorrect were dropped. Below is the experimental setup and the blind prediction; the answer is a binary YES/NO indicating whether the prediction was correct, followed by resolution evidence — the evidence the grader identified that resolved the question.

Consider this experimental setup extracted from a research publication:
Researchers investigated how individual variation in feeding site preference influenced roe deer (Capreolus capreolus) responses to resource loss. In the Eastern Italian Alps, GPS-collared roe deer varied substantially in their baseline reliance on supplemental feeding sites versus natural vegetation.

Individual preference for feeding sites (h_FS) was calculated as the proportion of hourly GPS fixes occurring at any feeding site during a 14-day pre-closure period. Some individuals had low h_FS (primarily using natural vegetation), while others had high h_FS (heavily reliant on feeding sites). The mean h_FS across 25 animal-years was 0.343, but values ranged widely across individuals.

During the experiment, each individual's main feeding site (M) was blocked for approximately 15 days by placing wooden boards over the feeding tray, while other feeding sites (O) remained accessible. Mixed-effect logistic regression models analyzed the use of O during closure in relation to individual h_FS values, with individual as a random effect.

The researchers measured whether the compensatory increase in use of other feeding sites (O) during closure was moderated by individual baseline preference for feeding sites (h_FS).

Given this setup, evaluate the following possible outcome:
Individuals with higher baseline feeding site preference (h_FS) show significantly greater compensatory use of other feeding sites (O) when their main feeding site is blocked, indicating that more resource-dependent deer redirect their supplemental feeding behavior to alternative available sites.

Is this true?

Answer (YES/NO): YES